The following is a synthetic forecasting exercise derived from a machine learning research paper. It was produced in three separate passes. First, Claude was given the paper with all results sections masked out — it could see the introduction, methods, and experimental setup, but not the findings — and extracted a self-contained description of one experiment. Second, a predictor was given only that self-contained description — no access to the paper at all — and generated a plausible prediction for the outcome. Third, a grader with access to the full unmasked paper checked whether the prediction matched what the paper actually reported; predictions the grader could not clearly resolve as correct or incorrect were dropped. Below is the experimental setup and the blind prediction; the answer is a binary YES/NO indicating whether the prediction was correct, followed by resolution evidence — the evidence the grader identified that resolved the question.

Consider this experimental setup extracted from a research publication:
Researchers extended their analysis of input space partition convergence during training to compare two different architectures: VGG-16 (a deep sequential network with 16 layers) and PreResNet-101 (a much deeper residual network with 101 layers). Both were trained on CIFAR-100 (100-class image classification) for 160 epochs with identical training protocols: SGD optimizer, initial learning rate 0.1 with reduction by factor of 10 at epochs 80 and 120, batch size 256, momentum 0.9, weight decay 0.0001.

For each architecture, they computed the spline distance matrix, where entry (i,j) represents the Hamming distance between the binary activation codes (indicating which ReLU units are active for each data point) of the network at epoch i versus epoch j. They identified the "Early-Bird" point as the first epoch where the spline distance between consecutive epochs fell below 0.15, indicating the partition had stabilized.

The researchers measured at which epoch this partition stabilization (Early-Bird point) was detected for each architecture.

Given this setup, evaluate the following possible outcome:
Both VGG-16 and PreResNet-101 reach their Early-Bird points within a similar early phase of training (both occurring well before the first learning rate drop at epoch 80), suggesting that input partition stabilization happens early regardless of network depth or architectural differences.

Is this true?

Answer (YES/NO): YES